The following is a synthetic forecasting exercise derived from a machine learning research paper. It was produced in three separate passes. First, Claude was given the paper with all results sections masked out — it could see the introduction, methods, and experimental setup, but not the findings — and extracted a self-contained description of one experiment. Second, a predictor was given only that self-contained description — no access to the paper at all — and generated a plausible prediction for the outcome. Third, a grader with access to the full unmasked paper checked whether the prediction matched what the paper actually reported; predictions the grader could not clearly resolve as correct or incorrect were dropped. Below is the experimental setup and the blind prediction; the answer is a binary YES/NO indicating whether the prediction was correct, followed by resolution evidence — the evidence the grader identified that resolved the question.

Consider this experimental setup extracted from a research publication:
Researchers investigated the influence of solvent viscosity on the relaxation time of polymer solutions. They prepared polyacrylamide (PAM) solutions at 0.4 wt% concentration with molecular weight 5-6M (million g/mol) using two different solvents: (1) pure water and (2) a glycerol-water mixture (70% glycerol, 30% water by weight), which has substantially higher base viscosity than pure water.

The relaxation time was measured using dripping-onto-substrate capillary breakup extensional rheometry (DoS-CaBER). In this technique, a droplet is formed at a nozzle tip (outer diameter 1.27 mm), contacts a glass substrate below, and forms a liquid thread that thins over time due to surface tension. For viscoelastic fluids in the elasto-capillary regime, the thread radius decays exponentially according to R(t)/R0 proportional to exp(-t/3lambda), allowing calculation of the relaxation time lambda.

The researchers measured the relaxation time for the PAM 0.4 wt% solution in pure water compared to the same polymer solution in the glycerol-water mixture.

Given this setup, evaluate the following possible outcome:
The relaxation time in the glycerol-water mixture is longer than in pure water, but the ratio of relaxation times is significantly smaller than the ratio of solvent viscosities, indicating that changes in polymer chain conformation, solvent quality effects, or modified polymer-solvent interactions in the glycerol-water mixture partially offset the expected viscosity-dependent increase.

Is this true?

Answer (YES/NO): NO